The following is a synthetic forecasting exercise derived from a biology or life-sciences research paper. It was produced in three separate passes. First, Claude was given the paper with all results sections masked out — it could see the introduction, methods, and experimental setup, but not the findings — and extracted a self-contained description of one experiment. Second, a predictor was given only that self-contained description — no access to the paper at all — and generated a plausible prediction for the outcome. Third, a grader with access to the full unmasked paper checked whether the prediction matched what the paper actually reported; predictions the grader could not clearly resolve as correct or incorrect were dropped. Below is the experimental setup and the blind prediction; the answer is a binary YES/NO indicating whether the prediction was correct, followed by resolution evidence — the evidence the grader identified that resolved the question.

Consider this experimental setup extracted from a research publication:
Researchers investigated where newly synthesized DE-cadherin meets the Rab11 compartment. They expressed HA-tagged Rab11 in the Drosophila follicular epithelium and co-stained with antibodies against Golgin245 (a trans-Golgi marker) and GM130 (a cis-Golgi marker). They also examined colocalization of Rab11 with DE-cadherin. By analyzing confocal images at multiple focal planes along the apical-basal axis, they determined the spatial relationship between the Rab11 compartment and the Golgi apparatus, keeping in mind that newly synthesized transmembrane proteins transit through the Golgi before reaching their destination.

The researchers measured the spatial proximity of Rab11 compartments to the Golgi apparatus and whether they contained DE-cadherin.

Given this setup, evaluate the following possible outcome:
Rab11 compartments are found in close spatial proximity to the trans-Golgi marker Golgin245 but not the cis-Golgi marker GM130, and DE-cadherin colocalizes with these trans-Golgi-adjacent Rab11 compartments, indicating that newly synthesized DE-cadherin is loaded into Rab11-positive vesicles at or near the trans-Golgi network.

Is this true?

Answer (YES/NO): NO